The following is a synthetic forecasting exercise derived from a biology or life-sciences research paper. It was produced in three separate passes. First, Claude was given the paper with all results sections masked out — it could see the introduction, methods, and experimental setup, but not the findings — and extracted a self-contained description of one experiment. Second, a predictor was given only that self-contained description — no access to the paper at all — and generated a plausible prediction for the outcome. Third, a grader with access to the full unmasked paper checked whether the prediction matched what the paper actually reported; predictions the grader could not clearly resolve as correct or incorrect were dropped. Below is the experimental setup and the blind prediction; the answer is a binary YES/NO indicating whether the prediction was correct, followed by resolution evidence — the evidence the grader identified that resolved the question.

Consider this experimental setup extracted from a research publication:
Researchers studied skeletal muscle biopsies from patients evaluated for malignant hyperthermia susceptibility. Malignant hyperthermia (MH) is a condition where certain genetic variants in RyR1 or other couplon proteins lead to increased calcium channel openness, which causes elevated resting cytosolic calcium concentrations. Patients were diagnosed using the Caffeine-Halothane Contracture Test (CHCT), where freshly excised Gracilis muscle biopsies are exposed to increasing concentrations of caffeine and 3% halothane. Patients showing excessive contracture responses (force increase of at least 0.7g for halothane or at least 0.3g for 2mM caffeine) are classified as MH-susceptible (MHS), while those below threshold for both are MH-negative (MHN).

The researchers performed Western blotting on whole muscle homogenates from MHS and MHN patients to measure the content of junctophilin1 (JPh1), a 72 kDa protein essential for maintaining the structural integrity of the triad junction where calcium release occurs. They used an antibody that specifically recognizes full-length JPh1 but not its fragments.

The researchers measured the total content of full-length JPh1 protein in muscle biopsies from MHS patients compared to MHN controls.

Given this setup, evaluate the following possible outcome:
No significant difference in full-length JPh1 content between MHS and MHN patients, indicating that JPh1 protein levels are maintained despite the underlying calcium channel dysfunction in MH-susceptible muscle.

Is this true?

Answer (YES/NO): NO